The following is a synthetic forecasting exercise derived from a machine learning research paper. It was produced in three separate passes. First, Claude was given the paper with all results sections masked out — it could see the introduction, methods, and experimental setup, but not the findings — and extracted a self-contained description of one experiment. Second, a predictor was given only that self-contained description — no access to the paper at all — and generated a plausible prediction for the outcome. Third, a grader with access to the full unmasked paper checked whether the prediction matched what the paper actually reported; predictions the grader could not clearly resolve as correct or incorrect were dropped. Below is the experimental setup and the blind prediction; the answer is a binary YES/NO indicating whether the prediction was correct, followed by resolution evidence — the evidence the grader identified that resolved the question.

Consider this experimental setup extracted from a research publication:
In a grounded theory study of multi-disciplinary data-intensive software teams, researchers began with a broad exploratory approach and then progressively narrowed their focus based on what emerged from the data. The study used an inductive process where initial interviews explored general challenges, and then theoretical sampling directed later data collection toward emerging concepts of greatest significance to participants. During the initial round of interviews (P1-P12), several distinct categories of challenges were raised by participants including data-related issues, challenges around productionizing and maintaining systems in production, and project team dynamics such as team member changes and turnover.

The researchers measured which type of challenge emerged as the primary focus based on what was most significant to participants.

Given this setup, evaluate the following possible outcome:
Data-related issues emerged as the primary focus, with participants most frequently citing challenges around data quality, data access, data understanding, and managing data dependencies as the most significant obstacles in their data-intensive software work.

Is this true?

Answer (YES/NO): YES